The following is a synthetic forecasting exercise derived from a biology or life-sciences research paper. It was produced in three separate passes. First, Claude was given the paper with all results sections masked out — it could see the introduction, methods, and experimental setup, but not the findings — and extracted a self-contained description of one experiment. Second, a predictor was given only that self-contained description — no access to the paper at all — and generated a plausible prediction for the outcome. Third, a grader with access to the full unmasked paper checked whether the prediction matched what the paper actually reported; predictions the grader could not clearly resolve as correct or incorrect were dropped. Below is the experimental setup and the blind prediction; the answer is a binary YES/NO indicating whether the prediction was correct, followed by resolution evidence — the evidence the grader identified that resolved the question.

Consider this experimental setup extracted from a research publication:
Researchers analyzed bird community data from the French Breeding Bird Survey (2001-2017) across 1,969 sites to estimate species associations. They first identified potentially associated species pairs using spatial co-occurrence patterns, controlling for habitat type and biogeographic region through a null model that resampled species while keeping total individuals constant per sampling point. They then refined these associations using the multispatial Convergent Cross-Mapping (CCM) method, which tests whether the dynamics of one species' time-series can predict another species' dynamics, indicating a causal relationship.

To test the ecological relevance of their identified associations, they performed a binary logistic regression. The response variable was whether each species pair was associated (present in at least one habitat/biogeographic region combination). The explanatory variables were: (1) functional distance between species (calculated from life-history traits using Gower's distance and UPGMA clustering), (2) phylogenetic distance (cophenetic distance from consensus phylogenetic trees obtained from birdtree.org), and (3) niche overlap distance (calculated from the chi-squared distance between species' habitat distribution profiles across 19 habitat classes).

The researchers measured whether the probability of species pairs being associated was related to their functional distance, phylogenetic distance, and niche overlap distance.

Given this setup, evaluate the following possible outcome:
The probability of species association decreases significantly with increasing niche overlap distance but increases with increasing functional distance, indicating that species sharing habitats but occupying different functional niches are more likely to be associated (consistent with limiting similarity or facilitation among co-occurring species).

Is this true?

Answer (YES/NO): NO